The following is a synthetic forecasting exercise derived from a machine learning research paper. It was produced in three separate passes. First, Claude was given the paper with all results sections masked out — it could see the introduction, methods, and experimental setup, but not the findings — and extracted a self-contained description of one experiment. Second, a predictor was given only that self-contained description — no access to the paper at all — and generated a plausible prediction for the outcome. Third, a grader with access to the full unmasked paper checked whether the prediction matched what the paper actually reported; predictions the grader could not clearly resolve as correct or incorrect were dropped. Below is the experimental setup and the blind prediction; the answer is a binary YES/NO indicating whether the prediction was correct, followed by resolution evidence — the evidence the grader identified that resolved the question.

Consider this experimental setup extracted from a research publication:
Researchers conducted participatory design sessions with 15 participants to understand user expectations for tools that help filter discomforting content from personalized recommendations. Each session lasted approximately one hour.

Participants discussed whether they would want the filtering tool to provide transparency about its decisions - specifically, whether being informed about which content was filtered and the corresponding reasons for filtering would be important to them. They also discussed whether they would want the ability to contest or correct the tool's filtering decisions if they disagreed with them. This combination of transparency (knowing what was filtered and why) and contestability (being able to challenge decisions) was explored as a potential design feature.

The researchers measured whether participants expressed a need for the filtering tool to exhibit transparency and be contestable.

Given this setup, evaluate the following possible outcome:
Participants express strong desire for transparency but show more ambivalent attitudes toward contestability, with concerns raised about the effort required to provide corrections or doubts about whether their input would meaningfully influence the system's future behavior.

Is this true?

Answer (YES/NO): NO